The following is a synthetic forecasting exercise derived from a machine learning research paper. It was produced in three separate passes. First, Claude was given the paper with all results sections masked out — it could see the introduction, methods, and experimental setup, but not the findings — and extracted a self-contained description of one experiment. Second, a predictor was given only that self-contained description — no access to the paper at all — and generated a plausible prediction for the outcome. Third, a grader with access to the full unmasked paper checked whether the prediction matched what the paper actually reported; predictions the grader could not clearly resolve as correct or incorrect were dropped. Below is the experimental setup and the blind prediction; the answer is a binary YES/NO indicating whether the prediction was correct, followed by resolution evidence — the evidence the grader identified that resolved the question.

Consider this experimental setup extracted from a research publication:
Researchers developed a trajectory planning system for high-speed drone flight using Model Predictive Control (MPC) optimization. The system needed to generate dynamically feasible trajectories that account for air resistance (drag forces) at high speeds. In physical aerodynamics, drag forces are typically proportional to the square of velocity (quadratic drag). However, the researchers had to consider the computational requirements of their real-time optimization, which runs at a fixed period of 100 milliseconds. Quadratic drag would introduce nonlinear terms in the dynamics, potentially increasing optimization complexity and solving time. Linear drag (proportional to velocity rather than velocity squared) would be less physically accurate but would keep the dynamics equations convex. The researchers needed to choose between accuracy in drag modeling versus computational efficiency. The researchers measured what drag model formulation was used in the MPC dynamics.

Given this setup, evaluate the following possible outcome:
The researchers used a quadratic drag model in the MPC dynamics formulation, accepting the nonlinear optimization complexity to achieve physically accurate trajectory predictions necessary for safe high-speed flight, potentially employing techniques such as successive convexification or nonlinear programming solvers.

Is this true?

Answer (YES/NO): NO